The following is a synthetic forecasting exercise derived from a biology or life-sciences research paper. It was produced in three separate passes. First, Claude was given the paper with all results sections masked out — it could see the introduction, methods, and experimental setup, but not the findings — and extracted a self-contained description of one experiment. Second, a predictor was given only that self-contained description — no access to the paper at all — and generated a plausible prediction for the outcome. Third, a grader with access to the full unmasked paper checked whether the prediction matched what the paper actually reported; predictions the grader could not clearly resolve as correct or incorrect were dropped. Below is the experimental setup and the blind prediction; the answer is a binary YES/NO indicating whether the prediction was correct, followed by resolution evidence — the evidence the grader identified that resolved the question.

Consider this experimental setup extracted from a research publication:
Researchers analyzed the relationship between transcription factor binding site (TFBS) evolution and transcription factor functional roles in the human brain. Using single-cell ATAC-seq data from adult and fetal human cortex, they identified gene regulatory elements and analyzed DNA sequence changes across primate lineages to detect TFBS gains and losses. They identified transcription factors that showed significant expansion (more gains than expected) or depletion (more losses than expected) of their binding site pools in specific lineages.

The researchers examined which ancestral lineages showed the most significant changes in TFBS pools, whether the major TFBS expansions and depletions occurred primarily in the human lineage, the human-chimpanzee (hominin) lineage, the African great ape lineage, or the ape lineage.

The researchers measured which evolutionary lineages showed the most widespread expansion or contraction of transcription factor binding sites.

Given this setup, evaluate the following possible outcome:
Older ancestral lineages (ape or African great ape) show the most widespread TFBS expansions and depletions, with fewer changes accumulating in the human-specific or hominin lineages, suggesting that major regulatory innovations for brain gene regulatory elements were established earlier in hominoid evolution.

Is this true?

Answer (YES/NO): NO